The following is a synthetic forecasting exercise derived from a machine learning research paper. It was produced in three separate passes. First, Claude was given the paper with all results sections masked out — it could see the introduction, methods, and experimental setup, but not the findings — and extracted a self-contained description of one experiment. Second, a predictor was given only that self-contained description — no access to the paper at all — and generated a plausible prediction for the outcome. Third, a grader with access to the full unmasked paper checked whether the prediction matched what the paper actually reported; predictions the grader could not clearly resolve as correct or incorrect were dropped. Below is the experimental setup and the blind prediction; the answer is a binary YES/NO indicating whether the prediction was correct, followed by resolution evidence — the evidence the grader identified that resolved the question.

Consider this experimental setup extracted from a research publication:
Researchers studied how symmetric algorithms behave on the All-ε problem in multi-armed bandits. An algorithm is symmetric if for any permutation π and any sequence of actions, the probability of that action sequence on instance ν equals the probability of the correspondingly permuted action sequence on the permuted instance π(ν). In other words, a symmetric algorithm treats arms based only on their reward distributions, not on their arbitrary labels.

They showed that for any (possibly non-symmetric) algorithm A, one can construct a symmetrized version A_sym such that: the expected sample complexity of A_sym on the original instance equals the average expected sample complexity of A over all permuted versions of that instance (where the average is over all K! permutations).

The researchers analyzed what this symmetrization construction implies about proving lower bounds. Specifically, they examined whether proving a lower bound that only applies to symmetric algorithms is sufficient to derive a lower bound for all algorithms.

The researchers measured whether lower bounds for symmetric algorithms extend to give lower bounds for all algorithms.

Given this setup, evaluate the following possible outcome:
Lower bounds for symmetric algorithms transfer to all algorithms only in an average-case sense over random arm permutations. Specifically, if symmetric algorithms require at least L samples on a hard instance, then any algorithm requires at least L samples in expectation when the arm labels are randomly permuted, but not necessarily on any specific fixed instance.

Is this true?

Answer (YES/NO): YES